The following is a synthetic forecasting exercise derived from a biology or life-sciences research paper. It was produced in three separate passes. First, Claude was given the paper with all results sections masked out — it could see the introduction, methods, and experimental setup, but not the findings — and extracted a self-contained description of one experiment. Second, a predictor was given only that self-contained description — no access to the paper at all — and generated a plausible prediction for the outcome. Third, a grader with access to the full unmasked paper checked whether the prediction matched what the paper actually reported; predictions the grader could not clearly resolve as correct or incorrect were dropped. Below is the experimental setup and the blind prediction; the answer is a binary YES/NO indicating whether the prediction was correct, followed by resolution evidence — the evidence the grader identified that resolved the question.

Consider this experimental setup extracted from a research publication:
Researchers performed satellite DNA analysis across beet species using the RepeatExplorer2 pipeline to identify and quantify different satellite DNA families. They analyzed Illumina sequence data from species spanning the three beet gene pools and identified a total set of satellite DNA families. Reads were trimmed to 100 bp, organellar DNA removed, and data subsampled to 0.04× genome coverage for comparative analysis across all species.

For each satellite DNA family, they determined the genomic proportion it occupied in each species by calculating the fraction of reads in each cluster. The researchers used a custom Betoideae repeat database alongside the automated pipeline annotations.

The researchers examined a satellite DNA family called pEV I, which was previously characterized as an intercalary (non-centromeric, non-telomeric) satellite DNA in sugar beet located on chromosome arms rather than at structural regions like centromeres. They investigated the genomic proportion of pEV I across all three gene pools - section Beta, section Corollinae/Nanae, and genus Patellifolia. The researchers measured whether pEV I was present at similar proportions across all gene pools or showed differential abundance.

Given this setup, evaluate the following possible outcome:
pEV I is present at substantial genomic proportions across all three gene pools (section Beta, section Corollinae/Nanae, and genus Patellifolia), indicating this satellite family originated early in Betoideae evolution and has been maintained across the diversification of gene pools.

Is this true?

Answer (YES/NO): NO